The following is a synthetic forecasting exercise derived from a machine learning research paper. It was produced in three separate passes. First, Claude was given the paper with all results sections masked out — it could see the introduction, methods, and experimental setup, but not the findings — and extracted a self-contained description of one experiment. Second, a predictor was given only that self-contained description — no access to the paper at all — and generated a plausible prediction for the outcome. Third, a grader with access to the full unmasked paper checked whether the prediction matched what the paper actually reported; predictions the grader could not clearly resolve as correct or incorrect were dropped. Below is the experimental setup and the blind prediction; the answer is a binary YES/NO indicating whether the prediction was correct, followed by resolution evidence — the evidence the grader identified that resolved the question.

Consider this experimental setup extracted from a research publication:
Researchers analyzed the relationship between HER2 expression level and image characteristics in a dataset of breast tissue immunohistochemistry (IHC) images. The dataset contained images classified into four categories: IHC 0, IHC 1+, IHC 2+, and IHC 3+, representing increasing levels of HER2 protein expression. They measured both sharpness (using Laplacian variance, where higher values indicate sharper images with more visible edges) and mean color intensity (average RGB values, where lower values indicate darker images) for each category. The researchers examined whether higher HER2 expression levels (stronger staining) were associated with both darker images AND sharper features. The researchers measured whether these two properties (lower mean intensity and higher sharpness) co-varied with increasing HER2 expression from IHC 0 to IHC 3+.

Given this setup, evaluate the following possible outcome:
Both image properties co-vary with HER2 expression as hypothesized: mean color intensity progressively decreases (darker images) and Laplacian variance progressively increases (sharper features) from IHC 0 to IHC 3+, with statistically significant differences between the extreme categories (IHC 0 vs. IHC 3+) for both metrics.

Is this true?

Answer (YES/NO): NO